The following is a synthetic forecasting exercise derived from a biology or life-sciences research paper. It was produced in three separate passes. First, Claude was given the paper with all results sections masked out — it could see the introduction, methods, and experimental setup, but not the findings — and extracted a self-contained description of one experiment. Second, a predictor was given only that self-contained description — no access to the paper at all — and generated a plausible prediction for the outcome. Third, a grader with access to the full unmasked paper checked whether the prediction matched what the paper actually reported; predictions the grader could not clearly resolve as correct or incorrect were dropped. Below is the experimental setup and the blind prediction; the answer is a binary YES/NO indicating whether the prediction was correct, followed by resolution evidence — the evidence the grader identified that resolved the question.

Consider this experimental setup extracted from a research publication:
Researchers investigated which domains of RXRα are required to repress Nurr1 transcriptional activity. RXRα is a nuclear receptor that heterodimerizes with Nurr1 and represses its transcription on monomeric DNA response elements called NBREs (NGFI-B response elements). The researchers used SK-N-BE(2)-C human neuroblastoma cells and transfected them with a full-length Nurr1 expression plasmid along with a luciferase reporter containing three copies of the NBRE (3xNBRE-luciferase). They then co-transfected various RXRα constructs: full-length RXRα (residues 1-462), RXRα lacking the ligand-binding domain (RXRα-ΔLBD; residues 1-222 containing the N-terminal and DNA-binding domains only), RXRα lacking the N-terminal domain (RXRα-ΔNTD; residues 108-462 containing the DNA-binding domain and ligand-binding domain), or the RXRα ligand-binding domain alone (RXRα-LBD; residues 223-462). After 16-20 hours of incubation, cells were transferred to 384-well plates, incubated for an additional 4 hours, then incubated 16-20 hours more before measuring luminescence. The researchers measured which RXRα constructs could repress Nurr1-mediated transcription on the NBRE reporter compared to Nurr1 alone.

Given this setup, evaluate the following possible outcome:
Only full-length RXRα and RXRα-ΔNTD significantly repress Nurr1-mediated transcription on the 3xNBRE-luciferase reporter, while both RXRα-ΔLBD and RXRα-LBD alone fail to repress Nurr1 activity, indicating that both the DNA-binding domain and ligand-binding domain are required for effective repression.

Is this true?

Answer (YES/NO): NO